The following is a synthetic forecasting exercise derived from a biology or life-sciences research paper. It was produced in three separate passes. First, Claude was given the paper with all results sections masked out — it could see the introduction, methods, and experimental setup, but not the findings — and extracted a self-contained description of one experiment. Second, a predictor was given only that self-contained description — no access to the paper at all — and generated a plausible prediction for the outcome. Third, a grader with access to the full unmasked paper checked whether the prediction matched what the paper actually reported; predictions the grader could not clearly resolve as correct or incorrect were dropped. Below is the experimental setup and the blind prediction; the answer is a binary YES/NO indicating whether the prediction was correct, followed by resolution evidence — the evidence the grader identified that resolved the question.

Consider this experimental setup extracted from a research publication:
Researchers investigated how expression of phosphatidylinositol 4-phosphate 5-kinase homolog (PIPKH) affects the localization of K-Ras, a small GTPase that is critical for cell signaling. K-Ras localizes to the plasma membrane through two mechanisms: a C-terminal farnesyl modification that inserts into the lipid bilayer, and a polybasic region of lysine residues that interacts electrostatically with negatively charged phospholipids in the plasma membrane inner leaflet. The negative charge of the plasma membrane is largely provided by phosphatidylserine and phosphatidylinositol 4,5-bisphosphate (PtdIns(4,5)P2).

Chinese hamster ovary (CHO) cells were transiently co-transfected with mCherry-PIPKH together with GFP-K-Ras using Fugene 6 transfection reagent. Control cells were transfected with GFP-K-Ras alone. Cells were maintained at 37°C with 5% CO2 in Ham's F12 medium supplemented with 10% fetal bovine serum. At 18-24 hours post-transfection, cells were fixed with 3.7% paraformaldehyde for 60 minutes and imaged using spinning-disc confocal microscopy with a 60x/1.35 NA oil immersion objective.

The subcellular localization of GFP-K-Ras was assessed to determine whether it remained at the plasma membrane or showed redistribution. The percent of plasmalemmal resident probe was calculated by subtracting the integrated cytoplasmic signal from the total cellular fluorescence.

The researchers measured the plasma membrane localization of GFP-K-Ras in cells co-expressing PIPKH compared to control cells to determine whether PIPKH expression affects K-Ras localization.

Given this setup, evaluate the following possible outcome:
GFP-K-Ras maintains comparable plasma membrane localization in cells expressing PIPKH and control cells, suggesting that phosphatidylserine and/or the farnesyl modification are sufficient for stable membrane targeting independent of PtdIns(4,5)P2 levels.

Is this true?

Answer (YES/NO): NO